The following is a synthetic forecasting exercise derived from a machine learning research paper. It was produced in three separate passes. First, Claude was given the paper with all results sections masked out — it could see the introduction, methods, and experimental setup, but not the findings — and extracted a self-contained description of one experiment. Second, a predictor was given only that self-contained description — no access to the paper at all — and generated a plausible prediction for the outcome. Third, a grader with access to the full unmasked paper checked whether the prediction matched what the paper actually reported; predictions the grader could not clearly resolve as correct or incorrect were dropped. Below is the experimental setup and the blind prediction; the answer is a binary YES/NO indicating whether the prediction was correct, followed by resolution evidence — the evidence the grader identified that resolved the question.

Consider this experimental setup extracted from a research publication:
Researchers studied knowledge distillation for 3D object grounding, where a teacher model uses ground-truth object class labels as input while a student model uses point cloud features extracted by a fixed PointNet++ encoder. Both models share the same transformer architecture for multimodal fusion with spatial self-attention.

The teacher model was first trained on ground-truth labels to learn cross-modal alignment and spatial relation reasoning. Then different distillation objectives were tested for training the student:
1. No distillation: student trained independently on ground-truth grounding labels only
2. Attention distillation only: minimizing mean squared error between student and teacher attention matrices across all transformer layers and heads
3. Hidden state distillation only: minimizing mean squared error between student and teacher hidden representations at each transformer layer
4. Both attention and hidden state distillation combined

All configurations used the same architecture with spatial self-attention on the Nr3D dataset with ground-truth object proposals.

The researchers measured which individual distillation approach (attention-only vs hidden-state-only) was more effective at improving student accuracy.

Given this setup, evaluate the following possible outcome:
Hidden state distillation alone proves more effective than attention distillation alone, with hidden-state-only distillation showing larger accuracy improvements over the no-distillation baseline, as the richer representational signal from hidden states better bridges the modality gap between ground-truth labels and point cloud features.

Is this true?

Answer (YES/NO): NO